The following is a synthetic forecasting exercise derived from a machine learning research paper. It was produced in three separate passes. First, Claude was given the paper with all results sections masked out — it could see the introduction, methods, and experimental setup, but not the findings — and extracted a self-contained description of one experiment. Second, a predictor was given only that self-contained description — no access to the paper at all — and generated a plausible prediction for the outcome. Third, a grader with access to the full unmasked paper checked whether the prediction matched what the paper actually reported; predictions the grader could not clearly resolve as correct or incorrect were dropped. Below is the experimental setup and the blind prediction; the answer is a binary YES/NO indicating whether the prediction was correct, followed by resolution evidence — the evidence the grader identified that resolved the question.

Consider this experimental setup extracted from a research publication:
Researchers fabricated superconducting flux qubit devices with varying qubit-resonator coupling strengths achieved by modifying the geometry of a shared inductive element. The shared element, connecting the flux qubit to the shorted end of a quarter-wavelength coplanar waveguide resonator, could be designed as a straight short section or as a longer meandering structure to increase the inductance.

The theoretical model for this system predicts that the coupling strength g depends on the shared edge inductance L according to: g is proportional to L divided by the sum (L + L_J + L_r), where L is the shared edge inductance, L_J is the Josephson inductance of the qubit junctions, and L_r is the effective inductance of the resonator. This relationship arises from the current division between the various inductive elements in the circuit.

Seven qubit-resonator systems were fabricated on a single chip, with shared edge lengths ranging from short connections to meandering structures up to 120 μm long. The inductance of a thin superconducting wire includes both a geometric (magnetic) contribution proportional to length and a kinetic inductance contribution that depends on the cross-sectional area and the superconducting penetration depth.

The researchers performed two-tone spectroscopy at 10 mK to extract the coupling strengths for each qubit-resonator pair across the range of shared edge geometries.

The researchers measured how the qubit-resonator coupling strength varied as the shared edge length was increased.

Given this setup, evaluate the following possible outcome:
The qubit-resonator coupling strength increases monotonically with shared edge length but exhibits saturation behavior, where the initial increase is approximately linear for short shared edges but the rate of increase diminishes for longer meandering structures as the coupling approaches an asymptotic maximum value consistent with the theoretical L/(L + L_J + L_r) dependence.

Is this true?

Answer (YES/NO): NO